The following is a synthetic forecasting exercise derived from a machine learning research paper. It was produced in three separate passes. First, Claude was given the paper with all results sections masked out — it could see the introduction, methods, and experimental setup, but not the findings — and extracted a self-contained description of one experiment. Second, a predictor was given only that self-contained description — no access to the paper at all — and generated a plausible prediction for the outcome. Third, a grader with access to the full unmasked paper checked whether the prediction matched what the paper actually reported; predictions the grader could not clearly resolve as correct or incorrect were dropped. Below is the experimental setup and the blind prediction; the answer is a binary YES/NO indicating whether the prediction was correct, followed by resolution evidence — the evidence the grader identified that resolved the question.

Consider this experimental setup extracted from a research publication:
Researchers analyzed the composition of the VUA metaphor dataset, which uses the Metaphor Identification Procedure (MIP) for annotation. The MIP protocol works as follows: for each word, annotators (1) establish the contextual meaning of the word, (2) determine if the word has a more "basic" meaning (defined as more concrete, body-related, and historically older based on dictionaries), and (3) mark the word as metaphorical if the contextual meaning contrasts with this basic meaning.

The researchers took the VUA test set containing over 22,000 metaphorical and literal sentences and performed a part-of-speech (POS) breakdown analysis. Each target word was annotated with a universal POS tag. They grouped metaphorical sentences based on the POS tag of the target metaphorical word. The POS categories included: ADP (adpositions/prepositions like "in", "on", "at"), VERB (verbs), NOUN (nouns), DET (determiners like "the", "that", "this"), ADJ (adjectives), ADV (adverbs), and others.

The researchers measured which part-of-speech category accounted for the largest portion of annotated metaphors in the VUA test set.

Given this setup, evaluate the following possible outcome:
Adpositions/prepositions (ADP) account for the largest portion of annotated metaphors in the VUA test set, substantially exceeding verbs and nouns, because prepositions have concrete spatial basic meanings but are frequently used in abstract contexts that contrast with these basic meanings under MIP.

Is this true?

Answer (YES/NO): YES